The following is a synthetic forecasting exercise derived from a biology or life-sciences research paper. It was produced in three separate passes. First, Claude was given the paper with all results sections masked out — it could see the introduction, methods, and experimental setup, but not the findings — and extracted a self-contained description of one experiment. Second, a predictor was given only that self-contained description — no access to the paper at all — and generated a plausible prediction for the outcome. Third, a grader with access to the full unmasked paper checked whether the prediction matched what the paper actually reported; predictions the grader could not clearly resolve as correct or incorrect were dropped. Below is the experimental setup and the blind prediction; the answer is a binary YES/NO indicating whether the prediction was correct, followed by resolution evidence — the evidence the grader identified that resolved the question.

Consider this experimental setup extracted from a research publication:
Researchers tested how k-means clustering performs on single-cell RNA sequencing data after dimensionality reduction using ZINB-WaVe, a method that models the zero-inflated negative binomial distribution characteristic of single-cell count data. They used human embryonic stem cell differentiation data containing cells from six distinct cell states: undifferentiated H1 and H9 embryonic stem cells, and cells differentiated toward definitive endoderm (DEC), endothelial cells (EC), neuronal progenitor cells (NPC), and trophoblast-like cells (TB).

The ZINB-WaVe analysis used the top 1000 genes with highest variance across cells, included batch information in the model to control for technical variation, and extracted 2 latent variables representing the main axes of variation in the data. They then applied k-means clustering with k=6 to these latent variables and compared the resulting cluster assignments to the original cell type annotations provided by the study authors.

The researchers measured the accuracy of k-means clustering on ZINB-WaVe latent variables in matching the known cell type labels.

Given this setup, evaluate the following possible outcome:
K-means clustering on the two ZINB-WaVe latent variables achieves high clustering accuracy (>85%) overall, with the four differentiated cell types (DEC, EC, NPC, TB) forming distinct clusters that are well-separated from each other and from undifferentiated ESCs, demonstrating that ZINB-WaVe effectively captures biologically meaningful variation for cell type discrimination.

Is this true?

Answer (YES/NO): YES